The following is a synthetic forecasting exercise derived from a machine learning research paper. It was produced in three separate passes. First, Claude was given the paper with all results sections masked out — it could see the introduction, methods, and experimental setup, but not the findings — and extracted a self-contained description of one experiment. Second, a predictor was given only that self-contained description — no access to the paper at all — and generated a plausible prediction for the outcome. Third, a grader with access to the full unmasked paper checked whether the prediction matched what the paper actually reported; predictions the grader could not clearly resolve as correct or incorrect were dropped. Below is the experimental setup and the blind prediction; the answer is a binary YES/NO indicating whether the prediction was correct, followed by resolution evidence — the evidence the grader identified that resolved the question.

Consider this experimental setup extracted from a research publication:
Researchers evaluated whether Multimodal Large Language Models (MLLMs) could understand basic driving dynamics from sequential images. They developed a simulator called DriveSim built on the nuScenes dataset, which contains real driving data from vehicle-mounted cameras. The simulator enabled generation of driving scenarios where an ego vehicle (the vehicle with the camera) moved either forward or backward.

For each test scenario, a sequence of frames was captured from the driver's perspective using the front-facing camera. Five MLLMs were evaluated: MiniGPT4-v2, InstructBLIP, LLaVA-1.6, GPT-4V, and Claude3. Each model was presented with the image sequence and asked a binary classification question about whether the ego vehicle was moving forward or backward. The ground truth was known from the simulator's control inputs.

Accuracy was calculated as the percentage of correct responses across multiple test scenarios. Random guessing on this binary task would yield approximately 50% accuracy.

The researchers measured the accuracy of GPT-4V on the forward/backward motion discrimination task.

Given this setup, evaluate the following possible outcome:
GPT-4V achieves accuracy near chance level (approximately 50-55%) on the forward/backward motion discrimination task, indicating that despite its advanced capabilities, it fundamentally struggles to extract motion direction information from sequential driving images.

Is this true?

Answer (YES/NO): YES